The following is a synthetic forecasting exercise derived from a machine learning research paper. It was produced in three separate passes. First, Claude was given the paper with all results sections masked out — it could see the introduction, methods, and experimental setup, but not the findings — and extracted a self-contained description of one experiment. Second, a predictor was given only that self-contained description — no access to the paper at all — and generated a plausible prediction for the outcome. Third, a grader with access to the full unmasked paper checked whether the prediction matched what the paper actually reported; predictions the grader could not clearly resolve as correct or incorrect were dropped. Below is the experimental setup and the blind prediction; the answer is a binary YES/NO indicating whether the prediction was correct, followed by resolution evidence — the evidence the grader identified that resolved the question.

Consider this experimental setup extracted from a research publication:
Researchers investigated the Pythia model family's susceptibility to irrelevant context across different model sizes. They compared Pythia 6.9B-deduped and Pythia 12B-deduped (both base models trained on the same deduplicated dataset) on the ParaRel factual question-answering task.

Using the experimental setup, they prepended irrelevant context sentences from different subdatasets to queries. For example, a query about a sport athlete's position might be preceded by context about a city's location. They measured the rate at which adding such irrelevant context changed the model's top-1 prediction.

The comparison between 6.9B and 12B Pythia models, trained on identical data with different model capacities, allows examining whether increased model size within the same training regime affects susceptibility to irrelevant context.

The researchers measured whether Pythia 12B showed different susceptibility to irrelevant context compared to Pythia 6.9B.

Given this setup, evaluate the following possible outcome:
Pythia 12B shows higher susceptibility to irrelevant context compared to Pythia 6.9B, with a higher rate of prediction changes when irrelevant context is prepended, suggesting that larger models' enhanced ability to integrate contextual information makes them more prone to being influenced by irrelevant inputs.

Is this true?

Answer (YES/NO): NO